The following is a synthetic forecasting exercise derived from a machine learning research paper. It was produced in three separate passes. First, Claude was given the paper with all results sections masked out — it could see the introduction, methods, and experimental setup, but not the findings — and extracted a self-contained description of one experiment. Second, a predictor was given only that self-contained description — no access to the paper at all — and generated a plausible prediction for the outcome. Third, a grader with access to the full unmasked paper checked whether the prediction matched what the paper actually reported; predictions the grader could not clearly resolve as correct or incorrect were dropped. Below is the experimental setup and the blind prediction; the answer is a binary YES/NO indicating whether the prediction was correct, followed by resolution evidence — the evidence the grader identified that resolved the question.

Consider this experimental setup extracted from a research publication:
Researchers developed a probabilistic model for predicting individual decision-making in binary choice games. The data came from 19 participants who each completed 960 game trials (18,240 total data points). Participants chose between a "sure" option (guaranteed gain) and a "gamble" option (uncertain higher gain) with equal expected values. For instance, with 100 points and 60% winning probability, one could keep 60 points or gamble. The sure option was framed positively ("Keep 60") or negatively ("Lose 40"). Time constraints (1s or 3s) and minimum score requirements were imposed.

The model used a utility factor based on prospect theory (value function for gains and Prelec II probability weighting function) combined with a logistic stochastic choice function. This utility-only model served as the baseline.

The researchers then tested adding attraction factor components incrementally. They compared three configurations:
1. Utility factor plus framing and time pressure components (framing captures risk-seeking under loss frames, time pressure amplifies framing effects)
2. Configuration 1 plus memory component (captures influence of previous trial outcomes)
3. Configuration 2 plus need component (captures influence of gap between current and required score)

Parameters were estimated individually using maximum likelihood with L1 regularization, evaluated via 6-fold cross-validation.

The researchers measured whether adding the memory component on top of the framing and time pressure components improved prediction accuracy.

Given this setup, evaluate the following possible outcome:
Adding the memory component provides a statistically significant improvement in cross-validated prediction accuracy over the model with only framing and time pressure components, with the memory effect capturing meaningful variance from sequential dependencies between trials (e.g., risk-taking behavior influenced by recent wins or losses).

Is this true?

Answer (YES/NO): NO